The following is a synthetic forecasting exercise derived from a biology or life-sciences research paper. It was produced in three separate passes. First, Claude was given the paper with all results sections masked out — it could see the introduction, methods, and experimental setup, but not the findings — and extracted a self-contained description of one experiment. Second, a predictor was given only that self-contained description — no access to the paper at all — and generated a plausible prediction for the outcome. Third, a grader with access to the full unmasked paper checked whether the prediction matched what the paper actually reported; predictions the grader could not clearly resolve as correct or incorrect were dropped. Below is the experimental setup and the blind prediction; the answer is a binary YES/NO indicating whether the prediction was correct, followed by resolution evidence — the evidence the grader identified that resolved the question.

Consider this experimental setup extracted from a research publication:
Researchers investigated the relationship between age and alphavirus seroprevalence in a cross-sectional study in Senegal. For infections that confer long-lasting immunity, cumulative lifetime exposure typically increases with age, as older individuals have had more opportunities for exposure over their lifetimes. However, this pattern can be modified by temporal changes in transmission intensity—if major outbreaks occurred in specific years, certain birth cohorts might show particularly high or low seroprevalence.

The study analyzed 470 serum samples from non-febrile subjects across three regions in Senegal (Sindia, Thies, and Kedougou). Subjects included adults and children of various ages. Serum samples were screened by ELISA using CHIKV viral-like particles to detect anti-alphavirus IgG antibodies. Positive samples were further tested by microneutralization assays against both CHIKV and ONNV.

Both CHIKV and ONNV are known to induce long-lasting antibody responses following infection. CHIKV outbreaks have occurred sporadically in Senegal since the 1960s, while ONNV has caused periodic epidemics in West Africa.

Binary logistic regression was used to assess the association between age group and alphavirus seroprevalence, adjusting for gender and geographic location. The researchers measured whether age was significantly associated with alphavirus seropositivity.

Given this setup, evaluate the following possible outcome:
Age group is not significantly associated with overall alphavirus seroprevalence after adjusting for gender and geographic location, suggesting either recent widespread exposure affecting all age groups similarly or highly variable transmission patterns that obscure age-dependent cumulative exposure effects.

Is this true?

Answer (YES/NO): NO